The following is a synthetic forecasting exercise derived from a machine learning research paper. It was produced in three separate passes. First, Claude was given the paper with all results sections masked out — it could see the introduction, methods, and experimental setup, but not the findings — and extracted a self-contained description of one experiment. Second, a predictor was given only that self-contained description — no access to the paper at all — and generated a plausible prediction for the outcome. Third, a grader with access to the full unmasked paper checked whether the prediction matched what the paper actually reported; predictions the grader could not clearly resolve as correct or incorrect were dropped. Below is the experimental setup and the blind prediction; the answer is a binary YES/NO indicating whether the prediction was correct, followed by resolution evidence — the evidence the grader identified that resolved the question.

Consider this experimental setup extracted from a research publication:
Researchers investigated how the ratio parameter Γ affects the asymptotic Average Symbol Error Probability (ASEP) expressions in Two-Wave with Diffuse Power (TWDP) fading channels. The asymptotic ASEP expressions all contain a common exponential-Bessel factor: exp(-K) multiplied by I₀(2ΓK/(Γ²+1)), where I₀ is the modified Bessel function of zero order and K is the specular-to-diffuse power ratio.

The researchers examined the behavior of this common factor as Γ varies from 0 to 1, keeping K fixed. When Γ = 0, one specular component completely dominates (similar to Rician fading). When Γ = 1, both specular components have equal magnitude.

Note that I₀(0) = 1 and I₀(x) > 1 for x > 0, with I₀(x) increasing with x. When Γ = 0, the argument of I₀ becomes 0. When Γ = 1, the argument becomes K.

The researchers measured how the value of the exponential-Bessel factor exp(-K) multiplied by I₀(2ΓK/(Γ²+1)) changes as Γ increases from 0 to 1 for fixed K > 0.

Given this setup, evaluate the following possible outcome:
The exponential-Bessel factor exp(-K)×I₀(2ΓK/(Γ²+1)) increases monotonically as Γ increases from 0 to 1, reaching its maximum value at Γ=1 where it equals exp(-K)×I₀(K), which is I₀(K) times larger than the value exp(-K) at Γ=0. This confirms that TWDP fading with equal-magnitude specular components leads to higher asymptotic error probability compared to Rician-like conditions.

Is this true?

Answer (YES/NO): YES